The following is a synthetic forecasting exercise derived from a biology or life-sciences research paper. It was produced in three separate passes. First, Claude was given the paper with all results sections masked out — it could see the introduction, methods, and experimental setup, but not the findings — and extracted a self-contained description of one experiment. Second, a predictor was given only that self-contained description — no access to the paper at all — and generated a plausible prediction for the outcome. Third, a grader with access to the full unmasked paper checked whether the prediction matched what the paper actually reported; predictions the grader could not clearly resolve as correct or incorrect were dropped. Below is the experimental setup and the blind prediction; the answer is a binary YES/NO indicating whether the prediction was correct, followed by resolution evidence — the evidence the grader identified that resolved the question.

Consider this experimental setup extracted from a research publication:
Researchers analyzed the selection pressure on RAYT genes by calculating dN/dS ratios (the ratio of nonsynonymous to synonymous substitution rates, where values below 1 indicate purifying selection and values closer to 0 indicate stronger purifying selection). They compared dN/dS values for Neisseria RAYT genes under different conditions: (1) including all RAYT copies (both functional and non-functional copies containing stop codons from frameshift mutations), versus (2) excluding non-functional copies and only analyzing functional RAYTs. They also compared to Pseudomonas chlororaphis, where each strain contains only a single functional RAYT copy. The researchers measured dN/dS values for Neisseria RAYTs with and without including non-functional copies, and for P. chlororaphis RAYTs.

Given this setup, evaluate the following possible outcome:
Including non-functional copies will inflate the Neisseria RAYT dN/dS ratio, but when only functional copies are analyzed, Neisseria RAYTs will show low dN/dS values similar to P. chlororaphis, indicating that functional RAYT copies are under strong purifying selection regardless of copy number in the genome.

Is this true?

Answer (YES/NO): NO